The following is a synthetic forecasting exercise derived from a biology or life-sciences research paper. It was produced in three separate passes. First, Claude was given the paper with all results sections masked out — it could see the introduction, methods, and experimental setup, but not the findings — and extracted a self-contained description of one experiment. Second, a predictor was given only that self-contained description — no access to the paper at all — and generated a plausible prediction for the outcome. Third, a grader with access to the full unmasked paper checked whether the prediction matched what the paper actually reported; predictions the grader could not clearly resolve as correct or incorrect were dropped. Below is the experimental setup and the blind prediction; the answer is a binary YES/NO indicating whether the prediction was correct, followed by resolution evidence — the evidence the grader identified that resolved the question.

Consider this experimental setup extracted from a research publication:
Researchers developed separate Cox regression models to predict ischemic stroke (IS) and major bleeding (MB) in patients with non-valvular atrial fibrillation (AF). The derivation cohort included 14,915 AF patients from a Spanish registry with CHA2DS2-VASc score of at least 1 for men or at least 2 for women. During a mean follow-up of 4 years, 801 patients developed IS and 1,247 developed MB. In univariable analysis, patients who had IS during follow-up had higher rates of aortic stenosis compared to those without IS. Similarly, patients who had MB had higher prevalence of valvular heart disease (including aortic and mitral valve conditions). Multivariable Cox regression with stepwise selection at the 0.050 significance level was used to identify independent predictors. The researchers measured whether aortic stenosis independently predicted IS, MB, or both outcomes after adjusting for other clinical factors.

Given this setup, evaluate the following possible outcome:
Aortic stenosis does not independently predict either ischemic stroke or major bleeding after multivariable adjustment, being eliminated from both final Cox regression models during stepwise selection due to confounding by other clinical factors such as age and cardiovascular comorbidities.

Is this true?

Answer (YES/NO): NO